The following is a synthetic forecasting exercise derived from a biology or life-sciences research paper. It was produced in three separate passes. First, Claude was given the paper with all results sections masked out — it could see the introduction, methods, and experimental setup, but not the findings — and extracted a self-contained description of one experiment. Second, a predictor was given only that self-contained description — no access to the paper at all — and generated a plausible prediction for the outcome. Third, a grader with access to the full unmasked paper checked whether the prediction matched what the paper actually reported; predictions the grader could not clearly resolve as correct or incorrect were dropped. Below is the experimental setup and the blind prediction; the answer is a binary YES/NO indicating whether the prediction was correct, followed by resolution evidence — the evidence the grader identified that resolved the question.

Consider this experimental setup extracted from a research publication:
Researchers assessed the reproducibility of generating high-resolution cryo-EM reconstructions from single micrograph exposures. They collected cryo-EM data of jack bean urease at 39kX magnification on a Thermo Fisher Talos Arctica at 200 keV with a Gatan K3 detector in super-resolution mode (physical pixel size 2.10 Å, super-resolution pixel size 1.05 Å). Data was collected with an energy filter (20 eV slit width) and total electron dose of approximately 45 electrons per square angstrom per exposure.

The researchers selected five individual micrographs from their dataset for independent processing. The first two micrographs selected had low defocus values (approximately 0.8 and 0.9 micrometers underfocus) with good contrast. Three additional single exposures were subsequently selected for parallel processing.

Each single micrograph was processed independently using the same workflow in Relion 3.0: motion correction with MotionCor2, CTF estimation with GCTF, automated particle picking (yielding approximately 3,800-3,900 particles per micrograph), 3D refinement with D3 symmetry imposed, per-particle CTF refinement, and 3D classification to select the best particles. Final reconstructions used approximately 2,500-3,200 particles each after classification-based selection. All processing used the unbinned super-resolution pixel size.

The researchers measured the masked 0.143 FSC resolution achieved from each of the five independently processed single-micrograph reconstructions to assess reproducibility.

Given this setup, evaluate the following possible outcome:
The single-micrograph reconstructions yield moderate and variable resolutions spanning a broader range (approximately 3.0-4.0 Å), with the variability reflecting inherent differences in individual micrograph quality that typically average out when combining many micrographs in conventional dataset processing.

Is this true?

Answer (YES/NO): NO